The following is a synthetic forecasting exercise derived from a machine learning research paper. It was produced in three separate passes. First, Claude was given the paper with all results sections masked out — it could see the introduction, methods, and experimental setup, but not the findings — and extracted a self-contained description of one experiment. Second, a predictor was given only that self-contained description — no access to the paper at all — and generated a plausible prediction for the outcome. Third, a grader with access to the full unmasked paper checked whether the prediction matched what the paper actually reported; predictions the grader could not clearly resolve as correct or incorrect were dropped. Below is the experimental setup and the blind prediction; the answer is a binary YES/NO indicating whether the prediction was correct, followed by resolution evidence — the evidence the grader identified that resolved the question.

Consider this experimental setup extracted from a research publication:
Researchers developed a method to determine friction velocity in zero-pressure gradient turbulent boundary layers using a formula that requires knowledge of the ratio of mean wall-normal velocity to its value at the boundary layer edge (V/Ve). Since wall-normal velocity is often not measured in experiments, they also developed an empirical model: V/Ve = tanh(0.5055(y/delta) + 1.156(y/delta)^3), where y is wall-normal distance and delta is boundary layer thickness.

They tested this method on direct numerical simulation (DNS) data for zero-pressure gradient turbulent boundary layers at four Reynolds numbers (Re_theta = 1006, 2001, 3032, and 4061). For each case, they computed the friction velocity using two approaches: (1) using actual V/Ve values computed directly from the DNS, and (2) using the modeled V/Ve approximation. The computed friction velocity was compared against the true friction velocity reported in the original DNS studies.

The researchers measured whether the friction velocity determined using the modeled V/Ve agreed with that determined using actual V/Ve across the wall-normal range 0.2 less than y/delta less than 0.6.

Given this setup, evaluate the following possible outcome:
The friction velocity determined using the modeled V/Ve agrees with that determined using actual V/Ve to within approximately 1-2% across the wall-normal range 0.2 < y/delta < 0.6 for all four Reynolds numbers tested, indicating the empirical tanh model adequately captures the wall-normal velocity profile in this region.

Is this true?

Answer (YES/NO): NO